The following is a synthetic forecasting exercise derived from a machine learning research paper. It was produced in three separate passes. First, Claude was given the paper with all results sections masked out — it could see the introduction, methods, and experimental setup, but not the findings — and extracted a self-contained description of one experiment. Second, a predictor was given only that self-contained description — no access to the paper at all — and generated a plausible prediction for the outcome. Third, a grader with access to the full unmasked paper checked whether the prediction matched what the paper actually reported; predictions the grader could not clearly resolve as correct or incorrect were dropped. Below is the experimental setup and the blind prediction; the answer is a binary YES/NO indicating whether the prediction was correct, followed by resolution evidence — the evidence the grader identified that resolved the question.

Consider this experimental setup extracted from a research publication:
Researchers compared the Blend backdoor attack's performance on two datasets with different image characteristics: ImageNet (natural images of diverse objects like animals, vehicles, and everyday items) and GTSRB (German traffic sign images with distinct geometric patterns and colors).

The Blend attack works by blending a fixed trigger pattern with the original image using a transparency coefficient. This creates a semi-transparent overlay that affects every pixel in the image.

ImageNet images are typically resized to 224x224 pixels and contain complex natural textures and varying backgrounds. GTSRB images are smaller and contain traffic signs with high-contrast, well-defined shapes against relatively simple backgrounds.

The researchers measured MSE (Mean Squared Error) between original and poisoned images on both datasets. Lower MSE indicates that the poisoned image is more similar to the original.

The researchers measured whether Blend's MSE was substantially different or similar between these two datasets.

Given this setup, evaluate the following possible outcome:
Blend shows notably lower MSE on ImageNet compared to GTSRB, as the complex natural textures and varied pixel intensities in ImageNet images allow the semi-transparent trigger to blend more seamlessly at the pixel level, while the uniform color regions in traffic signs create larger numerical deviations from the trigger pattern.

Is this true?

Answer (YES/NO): NO